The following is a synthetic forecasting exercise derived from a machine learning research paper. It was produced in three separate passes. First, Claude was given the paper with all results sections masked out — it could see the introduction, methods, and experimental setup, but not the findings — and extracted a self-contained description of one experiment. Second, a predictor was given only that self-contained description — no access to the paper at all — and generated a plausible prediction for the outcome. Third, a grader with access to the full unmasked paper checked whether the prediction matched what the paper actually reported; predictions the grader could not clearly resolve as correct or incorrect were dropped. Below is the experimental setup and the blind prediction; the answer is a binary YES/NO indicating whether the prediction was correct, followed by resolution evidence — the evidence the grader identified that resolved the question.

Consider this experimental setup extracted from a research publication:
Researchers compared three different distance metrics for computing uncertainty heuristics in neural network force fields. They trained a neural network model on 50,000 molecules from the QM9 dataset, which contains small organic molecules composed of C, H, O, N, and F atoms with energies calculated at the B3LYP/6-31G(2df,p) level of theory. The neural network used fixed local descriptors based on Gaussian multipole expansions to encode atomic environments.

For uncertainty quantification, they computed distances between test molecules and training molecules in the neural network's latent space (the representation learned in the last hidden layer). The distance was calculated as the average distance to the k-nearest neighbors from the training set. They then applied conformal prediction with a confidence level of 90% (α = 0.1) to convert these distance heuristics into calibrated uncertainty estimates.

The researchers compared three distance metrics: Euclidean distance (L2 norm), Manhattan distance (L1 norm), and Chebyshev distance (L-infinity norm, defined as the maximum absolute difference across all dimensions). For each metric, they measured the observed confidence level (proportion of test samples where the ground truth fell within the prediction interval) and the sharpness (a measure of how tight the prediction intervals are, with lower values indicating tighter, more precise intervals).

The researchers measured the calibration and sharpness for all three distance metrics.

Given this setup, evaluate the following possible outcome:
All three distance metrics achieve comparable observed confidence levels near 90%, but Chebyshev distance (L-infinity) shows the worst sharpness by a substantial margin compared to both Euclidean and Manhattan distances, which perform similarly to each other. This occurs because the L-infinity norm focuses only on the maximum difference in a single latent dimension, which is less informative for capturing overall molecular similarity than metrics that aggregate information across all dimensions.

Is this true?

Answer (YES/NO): NO